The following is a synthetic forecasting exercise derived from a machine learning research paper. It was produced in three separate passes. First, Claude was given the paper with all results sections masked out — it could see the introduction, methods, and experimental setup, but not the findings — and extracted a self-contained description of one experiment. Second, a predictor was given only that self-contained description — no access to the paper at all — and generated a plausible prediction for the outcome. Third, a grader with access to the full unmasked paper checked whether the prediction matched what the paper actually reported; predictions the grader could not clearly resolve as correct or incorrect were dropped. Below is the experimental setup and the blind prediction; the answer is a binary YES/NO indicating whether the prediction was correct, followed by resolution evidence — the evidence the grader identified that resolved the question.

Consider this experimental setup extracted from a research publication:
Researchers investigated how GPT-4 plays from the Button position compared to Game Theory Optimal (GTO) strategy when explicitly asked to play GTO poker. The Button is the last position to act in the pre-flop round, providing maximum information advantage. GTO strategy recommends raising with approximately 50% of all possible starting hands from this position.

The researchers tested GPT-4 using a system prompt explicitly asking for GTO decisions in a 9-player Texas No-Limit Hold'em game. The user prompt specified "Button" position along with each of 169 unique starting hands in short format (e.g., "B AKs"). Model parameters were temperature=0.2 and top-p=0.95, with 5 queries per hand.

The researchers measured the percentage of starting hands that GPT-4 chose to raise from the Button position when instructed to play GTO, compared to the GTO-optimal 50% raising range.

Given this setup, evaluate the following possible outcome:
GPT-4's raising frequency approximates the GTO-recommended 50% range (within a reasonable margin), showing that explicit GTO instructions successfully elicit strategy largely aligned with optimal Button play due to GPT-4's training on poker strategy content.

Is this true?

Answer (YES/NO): NO